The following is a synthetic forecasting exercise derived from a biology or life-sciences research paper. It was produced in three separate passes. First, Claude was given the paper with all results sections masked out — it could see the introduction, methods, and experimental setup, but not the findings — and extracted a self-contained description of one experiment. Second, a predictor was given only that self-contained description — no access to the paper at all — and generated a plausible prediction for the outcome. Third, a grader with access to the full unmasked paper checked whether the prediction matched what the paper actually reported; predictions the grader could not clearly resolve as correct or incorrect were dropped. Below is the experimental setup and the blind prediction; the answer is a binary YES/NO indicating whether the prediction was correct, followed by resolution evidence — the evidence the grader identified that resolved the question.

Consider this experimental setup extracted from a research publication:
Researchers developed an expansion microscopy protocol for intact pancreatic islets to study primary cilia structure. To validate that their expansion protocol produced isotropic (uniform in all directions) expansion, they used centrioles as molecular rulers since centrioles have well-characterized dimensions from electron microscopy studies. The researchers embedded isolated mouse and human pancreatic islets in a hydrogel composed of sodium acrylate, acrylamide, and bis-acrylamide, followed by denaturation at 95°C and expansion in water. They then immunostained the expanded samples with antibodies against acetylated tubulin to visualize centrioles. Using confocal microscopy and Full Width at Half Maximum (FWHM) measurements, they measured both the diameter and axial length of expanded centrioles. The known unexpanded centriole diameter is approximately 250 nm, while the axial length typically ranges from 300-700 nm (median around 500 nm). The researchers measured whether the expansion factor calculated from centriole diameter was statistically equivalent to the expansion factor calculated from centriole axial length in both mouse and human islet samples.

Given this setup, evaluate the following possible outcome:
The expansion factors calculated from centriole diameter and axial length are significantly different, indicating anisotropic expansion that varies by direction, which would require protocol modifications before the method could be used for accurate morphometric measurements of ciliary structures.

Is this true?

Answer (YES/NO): NO